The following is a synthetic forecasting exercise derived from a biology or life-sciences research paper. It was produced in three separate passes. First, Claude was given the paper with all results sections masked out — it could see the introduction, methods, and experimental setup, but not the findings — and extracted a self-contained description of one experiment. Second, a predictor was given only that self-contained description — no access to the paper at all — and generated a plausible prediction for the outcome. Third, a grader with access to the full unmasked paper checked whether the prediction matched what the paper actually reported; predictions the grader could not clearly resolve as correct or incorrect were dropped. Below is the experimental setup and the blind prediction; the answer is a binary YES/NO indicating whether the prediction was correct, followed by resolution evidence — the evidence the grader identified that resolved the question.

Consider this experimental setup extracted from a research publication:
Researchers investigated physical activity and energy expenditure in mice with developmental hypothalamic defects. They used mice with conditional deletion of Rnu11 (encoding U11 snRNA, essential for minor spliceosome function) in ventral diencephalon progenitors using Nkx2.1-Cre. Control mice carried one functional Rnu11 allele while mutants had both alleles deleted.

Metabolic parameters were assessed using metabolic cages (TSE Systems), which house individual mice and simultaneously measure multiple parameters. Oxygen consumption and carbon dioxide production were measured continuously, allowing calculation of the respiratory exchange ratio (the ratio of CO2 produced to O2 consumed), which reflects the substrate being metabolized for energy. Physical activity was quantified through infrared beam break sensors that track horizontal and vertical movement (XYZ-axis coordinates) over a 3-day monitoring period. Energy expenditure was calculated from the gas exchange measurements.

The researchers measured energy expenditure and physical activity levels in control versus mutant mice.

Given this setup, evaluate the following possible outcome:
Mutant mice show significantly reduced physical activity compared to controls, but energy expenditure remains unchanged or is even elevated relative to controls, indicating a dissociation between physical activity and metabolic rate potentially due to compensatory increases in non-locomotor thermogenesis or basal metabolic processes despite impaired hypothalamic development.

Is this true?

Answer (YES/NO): NO